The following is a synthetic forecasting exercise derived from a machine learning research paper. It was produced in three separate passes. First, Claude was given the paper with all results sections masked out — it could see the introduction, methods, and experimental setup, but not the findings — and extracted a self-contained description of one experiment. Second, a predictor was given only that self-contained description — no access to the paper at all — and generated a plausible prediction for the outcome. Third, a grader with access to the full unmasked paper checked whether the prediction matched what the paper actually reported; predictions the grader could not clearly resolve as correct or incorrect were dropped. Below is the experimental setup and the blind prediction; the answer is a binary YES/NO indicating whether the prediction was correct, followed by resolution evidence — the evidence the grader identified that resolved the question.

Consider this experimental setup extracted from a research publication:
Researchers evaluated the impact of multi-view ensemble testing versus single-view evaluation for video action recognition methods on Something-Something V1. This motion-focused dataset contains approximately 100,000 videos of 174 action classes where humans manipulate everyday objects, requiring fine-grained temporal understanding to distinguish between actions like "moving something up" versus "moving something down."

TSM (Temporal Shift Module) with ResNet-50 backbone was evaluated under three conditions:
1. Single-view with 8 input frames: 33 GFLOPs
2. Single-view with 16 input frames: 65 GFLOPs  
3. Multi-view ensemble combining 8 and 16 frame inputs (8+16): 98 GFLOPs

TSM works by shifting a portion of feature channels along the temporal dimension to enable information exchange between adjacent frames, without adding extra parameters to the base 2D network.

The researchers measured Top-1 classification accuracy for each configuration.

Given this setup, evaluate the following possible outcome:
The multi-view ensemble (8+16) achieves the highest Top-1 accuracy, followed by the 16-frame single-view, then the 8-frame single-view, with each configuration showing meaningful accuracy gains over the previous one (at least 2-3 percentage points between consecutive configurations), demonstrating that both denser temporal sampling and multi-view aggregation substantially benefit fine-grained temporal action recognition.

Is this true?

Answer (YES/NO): NO